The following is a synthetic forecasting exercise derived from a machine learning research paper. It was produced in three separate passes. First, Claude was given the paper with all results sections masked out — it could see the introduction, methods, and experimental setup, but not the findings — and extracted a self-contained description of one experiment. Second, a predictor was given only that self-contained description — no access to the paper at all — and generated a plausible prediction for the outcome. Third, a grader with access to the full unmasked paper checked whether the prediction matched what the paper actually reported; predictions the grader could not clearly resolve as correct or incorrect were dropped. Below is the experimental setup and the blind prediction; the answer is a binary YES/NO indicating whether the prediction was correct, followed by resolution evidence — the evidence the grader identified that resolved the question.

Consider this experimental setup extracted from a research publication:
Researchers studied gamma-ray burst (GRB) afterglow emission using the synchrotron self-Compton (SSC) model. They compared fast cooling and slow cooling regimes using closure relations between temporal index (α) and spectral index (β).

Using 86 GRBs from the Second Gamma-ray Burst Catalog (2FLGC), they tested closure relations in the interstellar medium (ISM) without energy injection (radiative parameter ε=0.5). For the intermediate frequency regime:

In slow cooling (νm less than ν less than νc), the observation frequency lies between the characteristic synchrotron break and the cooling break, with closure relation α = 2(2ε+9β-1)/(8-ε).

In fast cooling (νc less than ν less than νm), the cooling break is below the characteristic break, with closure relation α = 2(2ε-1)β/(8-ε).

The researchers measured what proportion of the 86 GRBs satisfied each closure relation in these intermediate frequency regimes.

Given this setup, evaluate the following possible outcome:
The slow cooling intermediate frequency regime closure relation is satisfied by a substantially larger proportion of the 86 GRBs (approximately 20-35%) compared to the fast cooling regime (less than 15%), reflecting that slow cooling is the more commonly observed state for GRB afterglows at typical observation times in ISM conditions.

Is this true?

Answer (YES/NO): NO